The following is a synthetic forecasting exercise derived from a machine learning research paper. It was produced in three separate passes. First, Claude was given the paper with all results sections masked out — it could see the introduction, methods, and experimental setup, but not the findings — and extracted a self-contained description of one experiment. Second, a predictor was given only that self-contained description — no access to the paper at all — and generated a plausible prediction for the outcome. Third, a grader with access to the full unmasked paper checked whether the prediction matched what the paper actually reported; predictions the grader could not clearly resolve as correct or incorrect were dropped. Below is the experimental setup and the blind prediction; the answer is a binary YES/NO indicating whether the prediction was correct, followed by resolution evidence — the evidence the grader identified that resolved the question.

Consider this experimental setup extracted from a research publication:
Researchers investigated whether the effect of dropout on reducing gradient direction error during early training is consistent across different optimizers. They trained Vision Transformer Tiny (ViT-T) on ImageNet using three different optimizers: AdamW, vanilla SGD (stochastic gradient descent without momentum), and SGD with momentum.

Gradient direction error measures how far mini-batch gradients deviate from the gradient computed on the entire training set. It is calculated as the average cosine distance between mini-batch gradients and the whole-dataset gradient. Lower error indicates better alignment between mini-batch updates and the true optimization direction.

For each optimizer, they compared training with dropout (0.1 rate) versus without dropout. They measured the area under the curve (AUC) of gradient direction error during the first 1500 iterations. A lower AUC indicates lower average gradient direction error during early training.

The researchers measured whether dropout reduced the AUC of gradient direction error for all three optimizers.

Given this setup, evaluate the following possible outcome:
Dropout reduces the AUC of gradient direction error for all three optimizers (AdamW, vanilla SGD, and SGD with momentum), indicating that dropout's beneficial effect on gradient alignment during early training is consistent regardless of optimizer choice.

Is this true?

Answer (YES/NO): YES